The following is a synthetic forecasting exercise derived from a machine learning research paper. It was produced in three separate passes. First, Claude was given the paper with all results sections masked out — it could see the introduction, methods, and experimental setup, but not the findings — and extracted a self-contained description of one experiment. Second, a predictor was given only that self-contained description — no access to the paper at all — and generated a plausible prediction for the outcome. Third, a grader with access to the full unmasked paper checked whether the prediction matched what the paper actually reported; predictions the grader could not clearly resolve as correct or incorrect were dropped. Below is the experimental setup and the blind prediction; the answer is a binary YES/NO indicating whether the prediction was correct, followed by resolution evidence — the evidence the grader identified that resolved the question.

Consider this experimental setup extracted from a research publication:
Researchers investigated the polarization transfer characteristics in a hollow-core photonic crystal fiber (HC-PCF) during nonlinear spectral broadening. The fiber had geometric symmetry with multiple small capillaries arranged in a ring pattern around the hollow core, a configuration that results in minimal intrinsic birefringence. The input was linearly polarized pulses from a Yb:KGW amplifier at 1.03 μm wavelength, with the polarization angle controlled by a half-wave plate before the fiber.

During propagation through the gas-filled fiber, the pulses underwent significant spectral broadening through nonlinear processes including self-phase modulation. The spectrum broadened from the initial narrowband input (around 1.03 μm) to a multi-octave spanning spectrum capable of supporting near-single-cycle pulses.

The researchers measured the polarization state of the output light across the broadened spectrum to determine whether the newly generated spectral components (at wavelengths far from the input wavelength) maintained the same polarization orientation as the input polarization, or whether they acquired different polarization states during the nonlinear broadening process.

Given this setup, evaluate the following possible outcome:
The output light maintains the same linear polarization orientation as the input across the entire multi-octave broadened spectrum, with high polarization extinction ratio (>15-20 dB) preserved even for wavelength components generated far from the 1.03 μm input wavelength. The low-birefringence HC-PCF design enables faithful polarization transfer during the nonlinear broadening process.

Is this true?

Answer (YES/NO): YES